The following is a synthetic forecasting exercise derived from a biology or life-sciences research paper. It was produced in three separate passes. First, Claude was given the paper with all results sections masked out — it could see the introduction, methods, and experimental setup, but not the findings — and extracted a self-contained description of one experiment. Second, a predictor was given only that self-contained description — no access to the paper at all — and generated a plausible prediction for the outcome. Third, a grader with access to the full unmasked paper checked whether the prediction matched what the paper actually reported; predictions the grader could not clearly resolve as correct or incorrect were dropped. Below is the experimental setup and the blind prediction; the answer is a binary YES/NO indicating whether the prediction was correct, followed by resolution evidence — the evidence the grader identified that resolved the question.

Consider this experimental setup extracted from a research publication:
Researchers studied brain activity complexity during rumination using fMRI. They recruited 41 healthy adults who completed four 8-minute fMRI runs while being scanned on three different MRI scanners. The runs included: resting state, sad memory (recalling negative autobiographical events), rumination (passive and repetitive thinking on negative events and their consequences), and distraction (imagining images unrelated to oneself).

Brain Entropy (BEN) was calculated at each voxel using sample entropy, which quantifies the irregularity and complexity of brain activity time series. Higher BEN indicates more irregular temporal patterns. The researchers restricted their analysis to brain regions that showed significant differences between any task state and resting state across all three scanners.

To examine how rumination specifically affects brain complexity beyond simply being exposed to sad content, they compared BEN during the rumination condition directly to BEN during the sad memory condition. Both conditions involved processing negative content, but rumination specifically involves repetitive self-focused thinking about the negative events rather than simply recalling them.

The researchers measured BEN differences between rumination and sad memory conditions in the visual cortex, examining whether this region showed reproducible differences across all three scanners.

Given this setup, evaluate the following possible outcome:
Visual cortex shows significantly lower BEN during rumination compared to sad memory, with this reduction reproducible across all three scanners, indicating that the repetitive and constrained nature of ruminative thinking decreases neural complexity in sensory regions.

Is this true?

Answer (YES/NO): YES